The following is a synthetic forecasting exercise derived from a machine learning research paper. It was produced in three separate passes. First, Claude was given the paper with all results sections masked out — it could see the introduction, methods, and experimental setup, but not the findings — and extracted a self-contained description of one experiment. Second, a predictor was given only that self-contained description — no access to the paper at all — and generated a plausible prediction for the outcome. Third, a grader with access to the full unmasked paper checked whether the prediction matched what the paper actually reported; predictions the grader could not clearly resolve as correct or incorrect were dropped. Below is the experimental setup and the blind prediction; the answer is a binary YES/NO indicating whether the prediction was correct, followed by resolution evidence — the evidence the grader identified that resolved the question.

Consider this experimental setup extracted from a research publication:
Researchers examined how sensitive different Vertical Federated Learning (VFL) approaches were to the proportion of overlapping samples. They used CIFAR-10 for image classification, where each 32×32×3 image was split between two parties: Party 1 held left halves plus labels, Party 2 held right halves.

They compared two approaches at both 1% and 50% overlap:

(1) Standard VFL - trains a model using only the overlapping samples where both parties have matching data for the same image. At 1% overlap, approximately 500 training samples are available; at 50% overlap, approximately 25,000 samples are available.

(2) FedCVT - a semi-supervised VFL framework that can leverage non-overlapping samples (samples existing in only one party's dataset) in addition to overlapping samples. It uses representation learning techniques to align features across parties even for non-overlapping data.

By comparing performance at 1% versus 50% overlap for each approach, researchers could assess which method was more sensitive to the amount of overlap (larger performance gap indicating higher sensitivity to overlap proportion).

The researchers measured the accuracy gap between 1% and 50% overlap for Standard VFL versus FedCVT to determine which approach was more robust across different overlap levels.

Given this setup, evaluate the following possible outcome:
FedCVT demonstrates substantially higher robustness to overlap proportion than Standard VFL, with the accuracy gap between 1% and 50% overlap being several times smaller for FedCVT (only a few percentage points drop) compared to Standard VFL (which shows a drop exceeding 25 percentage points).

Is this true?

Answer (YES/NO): YES